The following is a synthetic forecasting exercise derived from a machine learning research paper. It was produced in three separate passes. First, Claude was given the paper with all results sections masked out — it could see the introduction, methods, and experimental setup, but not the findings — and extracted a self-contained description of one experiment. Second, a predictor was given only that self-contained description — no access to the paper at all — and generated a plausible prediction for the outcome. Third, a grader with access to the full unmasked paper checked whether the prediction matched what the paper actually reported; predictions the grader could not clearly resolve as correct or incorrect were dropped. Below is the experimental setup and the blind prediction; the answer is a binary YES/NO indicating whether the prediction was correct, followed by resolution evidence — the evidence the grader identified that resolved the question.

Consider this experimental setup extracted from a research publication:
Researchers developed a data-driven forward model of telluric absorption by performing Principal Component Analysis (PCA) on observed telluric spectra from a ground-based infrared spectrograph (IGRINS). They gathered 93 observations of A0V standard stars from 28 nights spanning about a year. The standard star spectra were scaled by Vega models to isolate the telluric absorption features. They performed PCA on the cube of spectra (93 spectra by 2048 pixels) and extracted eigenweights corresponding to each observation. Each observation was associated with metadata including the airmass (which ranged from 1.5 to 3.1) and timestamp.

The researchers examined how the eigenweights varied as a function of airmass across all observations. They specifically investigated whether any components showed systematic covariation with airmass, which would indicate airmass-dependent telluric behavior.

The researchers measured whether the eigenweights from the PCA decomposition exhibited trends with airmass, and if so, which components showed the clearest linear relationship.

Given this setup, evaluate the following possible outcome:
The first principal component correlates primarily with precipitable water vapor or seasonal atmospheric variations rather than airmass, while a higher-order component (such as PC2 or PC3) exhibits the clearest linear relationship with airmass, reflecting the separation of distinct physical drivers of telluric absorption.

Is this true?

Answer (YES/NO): NO